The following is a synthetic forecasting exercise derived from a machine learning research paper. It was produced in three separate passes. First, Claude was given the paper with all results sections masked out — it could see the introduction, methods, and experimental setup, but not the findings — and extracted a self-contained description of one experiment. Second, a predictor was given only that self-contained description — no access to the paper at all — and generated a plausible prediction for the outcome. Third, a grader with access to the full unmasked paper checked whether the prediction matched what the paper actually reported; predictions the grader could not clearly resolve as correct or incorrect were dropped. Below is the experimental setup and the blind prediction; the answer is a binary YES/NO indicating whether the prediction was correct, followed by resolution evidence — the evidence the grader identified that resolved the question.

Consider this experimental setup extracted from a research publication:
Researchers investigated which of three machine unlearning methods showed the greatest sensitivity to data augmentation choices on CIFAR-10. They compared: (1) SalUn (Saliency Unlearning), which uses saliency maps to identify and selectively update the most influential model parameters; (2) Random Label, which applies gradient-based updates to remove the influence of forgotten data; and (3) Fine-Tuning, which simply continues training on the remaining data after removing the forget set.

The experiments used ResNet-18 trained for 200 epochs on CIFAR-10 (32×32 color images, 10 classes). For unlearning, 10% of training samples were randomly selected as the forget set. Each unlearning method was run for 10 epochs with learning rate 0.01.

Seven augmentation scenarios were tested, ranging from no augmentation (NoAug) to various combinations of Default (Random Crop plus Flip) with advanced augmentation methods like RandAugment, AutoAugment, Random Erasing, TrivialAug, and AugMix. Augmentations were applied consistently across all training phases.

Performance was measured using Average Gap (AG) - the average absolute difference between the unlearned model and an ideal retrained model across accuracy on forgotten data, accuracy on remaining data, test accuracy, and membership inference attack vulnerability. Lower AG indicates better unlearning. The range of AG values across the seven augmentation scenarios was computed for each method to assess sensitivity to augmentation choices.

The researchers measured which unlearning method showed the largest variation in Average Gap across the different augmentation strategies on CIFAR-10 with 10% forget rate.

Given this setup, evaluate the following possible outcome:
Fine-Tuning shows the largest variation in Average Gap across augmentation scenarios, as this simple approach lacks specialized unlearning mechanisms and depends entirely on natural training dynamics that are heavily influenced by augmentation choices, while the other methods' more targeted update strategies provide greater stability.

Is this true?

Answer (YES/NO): YES